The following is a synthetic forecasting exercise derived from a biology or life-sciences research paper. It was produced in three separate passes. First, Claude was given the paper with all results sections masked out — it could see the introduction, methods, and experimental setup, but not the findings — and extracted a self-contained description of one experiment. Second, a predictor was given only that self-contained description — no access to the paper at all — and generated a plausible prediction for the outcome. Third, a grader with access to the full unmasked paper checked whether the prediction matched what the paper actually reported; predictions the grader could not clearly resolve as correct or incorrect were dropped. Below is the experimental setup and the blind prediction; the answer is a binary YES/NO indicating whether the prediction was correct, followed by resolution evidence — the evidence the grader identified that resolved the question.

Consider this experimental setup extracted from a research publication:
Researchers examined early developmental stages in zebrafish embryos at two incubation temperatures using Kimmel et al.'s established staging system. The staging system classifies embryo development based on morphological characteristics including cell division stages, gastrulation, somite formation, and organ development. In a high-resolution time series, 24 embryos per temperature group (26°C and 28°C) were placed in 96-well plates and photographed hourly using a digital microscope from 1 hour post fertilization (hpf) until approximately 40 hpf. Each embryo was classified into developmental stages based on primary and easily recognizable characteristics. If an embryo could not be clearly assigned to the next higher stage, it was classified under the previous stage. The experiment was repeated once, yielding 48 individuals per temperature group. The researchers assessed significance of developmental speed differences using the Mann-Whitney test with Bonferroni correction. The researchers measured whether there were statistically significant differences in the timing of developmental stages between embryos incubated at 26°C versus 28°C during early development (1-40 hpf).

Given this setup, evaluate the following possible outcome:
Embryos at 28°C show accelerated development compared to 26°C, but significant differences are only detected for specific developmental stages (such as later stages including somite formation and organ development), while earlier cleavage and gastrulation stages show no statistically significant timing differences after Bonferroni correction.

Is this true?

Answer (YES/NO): NO